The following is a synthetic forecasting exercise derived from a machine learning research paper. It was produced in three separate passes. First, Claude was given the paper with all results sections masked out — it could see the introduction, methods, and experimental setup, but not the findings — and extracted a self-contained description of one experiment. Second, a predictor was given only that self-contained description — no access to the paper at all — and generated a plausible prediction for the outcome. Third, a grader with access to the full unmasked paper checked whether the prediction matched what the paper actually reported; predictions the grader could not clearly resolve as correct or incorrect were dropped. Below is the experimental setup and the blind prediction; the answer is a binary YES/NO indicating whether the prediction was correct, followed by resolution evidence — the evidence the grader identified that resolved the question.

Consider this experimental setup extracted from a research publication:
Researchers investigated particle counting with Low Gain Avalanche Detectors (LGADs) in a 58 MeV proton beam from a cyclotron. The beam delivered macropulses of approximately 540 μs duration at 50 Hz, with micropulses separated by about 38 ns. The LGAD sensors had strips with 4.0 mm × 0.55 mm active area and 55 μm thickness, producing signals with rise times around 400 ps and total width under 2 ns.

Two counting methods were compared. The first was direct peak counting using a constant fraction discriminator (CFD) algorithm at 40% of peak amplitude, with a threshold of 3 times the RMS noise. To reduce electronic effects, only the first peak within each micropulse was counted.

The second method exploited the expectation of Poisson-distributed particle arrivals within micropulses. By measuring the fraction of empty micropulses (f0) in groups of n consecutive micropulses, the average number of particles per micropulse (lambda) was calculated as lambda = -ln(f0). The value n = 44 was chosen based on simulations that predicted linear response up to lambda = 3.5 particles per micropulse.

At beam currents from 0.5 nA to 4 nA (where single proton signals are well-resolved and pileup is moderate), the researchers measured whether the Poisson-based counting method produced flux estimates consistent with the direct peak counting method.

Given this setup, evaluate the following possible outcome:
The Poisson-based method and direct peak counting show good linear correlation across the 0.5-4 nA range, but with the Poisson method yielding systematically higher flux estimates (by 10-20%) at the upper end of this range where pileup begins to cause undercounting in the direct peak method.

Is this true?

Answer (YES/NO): NO